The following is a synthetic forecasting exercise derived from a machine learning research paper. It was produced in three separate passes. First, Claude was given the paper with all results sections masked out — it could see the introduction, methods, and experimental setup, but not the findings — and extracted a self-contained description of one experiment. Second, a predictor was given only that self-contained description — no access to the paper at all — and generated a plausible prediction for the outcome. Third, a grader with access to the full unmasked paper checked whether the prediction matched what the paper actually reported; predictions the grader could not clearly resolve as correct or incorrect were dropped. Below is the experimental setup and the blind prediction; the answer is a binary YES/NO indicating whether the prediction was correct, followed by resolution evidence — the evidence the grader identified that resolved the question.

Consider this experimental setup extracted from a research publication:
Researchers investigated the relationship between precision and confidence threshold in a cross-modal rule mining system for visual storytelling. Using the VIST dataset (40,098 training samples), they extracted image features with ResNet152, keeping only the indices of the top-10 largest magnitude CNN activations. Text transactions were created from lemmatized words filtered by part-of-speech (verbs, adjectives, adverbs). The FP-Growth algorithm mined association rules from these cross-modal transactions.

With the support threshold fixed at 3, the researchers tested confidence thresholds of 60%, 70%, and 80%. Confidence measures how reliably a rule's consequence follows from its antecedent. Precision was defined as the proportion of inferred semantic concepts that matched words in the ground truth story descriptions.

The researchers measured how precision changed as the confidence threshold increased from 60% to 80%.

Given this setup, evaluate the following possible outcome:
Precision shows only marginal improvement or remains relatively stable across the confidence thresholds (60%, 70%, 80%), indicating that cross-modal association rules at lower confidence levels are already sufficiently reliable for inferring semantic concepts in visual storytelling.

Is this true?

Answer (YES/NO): NO